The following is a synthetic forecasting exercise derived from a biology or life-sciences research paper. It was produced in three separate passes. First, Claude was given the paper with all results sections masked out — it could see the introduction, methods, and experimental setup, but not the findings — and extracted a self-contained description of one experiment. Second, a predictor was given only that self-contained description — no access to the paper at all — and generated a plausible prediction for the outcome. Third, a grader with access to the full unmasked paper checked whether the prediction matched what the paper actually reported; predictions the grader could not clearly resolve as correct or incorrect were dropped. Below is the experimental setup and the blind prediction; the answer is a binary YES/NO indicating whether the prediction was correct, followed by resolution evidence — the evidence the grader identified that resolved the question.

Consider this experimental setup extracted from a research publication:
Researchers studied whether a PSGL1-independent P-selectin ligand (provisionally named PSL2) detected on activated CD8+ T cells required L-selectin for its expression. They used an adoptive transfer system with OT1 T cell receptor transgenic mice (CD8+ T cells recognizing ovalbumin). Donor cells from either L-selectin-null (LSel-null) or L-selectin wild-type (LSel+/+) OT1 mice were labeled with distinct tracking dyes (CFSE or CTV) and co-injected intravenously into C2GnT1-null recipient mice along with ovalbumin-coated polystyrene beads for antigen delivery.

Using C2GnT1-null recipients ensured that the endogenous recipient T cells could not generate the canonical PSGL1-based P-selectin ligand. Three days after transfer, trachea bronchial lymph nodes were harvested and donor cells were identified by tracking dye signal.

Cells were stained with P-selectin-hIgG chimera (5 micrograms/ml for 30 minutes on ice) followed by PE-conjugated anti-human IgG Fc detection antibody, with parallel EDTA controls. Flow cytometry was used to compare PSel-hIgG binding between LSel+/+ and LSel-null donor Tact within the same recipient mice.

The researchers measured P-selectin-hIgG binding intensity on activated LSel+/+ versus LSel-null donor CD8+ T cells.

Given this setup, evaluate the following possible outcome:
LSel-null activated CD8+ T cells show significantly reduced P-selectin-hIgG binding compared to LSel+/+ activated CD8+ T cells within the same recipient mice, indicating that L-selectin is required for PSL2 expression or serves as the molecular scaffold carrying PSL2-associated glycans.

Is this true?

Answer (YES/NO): YES